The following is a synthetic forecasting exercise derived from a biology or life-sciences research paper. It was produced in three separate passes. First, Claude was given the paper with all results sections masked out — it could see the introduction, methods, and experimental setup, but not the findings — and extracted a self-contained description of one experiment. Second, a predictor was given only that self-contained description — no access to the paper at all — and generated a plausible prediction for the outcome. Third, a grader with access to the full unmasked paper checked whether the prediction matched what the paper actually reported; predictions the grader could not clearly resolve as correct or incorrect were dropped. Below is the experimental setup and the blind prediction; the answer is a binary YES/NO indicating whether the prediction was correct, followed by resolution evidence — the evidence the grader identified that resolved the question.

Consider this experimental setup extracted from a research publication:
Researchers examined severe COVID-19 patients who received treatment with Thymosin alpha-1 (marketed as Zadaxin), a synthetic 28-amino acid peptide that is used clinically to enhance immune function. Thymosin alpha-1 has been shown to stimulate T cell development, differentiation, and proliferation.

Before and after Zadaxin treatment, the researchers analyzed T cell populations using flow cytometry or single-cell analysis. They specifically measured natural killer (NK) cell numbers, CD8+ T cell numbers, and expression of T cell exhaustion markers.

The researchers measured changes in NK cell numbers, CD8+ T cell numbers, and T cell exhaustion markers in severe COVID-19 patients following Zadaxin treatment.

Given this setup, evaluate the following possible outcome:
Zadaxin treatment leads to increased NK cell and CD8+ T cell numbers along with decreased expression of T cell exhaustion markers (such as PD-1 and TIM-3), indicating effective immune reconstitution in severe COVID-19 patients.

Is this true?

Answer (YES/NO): YES